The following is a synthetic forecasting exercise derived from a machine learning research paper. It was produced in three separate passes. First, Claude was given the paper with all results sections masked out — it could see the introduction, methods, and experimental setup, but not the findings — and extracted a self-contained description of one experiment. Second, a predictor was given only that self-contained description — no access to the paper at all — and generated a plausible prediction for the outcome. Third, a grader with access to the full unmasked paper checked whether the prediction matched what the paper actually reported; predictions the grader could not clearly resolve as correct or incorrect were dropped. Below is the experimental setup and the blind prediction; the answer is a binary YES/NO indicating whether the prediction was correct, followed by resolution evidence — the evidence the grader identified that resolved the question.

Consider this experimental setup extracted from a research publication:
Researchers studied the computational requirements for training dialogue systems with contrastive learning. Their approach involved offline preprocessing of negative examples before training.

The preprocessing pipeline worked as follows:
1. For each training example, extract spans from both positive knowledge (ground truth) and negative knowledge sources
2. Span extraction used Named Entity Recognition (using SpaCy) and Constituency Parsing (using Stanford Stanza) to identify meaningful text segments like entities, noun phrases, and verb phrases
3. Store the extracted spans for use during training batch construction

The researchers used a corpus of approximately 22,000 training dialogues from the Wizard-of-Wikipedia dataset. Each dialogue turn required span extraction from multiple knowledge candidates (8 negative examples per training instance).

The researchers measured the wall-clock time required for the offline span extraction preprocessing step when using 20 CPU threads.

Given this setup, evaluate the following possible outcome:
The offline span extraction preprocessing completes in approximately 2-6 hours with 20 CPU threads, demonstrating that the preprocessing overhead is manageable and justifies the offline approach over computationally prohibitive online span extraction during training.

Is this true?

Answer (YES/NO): NO